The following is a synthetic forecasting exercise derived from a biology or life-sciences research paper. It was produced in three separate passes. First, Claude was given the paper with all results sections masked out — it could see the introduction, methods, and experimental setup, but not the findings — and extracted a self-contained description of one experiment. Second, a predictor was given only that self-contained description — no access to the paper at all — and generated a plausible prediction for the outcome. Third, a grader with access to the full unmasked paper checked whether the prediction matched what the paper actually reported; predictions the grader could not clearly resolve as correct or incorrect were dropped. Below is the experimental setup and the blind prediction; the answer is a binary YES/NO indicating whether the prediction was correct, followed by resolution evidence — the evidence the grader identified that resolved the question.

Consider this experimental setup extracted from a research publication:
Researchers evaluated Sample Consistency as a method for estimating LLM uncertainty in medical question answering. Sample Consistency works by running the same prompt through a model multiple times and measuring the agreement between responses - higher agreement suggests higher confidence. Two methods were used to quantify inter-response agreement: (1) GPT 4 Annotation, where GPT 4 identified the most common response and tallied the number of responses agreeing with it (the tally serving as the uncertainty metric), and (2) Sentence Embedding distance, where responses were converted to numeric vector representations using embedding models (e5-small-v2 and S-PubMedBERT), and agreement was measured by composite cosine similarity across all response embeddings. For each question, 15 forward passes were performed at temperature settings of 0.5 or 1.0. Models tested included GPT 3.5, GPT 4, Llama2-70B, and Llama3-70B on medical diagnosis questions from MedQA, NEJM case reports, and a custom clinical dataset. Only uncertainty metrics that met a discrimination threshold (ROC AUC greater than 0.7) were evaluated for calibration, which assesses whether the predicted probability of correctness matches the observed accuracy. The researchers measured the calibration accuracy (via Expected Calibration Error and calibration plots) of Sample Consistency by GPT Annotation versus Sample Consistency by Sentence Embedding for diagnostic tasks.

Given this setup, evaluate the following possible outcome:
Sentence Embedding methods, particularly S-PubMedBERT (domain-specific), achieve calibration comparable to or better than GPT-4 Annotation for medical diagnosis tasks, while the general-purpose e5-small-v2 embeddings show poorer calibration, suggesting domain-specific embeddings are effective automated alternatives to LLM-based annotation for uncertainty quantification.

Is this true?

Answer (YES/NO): NO